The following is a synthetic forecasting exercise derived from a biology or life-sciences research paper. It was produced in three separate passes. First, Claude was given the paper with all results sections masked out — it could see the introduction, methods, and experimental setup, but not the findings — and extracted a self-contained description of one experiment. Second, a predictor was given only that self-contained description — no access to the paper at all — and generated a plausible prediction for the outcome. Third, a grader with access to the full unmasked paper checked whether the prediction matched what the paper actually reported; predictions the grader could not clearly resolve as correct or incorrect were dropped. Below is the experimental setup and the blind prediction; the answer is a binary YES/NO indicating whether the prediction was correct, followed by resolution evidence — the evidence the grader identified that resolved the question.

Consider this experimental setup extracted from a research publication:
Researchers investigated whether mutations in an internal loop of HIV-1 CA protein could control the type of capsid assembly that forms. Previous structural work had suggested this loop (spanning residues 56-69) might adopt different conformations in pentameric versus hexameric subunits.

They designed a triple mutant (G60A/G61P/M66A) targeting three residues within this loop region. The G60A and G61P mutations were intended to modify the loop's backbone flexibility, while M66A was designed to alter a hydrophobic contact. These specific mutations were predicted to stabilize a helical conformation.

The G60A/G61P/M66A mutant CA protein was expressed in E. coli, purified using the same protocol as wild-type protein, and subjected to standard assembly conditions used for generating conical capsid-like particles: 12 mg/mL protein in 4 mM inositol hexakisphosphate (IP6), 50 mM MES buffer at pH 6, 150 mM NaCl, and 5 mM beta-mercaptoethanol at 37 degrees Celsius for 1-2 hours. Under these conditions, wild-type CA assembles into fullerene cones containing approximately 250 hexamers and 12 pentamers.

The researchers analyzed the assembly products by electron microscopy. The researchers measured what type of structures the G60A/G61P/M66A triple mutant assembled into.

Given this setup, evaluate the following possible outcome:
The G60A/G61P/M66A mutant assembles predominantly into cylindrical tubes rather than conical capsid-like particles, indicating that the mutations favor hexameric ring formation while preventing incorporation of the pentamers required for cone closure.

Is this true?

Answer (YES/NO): NO